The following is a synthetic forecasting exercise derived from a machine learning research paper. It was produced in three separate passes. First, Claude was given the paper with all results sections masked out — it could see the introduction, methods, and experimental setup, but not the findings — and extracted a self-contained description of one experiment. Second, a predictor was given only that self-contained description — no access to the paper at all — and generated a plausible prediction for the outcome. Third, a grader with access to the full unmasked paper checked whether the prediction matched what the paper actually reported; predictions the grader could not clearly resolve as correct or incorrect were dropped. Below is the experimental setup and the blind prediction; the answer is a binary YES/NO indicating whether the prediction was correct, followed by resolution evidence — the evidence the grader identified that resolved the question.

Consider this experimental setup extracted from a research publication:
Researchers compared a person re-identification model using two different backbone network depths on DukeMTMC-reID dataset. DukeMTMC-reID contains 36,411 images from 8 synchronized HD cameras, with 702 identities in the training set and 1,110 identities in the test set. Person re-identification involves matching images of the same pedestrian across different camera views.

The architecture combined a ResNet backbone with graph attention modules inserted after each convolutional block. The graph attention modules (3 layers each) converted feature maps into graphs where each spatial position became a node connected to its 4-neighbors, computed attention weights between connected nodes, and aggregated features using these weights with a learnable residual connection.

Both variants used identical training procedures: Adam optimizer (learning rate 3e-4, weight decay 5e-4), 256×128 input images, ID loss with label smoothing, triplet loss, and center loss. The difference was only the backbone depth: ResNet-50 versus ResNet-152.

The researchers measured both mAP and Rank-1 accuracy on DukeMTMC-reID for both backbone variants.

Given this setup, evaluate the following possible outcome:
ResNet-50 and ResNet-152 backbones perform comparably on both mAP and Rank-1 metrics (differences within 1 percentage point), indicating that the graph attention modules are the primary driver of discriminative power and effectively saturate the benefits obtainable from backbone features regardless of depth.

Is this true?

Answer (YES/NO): YES